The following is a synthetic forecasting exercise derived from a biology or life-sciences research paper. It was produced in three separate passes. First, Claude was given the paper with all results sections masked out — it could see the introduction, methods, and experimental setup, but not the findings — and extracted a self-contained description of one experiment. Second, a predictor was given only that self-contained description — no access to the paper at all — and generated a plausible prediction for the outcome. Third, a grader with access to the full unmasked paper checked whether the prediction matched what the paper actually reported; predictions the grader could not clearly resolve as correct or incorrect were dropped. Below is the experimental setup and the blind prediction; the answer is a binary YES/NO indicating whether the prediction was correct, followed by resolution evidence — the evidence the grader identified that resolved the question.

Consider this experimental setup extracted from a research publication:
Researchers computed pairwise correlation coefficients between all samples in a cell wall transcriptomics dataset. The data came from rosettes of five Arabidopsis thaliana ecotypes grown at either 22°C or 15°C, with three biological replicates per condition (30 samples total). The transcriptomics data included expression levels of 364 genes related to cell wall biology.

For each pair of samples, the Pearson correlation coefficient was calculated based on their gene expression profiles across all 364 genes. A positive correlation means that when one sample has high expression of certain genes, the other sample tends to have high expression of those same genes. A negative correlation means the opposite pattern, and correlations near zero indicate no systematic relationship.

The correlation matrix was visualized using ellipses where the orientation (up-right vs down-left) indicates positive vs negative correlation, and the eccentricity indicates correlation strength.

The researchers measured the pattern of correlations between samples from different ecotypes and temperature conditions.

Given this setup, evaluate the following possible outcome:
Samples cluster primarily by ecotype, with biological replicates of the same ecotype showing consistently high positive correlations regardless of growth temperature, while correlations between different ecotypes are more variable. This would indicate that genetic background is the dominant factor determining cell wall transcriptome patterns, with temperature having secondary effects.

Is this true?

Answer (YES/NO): NO